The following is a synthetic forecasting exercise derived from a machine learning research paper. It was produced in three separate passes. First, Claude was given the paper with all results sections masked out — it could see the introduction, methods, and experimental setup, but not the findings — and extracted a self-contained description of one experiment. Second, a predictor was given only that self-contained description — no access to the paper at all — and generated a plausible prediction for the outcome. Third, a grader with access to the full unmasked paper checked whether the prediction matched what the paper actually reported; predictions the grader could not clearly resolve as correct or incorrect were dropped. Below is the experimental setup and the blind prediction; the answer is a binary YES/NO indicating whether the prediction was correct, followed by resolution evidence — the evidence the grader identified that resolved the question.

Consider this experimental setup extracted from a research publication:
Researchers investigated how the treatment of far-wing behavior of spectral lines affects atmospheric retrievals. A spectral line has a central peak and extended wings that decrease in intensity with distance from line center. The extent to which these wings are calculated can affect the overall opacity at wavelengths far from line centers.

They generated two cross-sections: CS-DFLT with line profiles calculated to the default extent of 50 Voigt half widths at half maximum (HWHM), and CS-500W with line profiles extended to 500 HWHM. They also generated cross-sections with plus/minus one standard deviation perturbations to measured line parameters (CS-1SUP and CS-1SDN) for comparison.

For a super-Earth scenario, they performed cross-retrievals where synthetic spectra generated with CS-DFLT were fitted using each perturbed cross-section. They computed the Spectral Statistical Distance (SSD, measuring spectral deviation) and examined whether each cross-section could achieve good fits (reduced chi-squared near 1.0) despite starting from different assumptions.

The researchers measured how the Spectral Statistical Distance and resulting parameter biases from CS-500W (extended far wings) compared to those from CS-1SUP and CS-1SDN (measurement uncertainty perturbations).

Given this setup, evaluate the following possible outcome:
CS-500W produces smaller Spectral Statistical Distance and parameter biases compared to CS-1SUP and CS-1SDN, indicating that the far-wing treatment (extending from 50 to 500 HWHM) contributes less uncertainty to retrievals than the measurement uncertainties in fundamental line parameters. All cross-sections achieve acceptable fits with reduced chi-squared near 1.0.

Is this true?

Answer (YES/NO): NO